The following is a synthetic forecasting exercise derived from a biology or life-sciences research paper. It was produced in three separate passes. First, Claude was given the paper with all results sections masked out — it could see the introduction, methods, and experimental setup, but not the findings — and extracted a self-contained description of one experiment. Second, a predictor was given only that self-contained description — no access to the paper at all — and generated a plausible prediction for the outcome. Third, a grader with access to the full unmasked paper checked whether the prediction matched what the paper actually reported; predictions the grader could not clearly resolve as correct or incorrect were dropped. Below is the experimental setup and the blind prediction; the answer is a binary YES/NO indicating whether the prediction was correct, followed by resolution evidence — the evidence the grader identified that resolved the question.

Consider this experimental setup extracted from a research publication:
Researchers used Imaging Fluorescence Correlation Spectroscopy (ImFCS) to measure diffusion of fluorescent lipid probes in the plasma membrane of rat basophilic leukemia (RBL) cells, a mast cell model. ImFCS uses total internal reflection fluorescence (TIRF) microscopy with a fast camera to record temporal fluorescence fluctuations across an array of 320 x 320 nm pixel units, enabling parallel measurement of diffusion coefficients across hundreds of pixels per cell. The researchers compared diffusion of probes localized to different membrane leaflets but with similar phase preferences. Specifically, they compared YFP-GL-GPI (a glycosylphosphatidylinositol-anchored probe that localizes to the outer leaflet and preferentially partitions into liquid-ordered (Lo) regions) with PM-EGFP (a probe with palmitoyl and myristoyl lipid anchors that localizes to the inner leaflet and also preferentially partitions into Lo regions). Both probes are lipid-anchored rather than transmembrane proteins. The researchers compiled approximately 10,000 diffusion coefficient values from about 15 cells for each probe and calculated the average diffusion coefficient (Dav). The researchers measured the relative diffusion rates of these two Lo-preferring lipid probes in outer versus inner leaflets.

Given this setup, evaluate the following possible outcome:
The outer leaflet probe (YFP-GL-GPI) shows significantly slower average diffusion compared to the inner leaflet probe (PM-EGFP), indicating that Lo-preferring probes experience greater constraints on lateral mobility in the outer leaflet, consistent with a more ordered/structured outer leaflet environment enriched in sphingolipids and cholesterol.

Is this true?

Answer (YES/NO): YES